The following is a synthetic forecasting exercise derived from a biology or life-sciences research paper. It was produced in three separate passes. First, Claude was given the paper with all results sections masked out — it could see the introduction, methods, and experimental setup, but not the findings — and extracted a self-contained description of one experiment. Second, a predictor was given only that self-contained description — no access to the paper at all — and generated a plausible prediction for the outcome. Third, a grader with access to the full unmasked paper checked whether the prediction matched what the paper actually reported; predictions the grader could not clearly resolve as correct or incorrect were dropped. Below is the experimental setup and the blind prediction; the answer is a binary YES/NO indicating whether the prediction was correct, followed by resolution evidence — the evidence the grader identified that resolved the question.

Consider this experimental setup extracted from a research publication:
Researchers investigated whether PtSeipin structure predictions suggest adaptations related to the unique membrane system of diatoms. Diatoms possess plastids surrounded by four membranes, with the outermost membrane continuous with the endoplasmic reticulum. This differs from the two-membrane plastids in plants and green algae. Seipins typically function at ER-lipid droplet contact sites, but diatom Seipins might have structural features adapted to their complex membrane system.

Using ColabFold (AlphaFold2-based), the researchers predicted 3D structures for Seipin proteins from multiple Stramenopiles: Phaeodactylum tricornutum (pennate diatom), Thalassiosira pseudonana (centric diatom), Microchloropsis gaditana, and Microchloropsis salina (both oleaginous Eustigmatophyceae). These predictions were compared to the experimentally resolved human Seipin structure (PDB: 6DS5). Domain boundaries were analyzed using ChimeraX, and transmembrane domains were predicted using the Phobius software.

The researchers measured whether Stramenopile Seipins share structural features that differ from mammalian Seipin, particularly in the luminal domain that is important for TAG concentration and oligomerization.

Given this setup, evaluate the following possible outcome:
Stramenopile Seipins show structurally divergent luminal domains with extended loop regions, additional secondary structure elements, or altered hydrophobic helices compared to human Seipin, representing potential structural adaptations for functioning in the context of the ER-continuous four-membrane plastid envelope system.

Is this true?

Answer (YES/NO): YES